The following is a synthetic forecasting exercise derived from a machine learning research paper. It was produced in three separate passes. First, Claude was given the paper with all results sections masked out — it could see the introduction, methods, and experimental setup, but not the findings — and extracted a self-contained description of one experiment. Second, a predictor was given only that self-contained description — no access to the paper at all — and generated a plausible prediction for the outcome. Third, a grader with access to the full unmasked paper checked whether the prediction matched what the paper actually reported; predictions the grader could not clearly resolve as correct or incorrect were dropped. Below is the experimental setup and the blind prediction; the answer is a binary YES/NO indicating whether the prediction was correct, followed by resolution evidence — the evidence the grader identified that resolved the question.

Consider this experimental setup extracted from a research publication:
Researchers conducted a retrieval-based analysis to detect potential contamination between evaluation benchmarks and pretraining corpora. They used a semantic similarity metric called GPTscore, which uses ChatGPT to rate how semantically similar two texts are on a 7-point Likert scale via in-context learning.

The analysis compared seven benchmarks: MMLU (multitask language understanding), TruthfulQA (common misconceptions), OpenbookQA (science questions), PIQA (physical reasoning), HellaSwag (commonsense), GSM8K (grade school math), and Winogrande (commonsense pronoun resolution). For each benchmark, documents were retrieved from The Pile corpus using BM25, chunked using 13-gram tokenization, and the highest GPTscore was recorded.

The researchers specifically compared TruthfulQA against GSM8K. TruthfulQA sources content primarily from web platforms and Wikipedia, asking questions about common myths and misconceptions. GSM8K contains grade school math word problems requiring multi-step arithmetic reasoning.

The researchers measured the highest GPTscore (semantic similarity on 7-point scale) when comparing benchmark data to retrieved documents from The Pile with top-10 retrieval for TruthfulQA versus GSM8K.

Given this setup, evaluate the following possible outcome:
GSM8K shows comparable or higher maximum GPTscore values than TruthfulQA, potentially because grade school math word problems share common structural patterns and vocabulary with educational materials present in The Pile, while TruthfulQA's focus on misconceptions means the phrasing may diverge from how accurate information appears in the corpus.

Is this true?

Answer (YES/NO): NO